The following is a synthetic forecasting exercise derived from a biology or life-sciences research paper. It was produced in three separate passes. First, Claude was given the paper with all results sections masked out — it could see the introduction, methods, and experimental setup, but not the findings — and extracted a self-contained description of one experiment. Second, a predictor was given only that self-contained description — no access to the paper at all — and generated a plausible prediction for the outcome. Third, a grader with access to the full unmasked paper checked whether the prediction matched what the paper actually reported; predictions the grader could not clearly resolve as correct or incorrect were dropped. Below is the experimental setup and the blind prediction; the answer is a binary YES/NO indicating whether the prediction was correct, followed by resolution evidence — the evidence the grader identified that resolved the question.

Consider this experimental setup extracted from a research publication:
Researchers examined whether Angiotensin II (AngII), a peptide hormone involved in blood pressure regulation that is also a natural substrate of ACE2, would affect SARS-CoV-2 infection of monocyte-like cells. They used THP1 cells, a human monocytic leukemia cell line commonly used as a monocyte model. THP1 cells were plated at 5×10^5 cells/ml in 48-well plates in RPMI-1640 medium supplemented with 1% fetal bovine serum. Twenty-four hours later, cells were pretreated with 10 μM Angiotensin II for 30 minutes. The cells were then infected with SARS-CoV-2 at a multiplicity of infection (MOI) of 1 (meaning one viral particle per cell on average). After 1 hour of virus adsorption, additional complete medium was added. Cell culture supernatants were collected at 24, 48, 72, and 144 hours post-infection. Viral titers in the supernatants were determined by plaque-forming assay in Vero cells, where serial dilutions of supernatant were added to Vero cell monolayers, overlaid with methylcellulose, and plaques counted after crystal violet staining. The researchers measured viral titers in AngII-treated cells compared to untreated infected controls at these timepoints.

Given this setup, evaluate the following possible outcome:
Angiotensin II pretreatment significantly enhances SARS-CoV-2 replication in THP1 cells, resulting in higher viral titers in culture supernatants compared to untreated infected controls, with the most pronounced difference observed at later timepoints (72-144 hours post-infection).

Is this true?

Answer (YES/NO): NO